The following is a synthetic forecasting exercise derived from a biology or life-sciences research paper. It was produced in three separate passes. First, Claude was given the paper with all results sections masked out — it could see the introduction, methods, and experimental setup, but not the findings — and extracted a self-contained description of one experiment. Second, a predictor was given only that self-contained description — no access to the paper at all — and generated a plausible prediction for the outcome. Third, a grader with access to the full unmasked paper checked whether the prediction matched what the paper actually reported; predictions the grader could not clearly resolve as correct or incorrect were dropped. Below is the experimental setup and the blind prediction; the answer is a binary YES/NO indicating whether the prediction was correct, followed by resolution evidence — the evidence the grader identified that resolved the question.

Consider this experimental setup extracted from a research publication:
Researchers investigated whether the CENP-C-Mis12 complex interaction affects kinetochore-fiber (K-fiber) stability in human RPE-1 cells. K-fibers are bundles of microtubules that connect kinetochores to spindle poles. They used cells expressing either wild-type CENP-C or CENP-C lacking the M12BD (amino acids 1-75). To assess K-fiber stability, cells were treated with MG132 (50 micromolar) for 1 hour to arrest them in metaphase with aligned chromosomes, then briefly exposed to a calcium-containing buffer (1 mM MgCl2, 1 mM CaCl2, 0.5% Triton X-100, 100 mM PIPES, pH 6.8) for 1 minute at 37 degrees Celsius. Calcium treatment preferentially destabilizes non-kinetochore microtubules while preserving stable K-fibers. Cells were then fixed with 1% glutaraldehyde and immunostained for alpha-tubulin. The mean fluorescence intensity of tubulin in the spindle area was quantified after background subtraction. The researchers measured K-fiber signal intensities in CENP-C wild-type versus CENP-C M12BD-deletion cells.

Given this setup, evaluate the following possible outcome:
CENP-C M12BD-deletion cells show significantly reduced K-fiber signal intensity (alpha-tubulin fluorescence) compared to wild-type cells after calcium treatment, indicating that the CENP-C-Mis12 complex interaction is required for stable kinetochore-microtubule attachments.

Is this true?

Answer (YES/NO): YES